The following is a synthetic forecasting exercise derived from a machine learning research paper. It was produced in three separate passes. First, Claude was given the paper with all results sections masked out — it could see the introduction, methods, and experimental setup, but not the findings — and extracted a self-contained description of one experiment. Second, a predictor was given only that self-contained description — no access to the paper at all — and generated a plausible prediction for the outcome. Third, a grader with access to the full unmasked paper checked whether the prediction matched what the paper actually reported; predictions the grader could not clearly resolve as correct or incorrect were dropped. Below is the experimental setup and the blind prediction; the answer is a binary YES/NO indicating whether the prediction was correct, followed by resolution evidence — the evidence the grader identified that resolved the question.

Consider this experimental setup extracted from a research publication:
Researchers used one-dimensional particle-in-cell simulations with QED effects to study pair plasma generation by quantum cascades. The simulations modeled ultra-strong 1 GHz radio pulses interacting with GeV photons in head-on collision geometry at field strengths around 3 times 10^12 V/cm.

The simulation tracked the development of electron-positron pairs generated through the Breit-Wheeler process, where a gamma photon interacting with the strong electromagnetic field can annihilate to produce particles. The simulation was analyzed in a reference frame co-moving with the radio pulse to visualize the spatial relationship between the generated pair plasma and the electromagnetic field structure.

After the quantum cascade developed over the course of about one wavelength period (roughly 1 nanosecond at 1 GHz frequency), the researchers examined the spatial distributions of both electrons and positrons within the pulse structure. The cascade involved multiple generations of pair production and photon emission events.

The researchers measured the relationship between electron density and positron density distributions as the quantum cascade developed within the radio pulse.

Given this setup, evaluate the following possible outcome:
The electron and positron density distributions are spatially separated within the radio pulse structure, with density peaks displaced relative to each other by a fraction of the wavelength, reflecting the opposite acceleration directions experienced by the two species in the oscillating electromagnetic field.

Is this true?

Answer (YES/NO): NO